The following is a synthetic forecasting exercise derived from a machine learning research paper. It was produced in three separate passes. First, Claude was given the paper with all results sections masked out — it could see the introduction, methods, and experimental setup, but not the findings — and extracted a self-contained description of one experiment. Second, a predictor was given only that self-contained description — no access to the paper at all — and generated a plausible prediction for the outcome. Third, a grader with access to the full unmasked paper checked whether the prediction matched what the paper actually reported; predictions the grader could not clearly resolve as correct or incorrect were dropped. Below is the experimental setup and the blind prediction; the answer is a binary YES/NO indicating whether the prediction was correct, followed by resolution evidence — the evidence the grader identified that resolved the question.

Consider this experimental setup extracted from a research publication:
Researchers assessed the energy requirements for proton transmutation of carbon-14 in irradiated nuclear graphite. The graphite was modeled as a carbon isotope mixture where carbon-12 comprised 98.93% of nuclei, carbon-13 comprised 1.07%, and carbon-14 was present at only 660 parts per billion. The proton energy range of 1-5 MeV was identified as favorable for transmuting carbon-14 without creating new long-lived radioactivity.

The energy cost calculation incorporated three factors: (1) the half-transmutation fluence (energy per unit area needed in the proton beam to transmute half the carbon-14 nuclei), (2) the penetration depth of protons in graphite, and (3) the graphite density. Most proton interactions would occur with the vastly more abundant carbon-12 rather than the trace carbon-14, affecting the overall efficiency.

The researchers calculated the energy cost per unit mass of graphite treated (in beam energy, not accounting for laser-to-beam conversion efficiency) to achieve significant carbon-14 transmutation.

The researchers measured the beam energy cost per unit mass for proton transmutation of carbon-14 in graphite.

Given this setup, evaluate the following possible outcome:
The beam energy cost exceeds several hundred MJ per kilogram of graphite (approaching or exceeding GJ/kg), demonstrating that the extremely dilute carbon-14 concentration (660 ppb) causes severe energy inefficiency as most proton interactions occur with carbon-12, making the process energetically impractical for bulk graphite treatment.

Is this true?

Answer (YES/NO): NO